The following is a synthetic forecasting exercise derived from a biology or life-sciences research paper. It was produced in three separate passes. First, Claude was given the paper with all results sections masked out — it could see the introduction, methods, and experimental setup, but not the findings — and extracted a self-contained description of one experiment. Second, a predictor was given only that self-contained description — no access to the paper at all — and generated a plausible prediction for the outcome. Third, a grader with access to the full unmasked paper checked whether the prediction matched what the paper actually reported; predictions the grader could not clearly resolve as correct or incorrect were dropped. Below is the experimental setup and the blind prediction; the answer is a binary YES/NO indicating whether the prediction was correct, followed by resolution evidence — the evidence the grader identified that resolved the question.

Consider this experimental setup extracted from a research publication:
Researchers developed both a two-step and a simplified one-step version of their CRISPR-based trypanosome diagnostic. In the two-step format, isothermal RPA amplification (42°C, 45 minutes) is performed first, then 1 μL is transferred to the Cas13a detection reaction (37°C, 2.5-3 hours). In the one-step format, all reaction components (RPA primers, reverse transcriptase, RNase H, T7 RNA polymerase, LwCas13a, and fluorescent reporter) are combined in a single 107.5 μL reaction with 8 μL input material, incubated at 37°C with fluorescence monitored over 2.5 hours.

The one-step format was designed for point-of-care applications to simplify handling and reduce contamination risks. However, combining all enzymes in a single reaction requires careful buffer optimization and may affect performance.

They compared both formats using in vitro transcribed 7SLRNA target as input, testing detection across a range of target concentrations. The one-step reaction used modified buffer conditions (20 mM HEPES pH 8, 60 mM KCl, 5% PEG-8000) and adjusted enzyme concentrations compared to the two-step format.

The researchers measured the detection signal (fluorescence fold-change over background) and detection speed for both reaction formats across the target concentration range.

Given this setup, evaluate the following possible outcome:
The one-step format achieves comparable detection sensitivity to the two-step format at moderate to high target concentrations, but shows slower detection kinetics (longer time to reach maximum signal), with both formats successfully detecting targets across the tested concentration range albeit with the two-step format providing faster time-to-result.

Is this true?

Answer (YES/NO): NO